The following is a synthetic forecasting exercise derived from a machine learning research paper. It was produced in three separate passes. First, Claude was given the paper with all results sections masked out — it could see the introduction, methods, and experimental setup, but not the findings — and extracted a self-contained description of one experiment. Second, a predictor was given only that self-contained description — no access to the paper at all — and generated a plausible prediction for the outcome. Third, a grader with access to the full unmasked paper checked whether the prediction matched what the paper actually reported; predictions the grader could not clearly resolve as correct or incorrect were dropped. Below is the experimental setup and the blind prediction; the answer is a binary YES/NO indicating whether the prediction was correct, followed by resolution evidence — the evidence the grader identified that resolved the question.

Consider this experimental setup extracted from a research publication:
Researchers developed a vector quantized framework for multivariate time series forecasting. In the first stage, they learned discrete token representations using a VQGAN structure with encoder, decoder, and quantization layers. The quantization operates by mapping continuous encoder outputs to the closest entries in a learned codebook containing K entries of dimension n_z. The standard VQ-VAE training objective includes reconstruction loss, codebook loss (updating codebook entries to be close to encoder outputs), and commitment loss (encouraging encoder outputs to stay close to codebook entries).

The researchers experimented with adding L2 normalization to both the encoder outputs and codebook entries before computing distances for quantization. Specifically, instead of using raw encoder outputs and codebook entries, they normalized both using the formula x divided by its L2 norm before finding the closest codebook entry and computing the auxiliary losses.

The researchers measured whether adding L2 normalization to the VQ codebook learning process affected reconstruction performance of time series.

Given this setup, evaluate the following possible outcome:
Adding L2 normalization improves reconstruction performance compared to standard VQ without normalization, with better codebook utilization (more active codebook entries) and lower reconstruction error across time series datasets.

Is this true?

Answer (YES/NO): NO